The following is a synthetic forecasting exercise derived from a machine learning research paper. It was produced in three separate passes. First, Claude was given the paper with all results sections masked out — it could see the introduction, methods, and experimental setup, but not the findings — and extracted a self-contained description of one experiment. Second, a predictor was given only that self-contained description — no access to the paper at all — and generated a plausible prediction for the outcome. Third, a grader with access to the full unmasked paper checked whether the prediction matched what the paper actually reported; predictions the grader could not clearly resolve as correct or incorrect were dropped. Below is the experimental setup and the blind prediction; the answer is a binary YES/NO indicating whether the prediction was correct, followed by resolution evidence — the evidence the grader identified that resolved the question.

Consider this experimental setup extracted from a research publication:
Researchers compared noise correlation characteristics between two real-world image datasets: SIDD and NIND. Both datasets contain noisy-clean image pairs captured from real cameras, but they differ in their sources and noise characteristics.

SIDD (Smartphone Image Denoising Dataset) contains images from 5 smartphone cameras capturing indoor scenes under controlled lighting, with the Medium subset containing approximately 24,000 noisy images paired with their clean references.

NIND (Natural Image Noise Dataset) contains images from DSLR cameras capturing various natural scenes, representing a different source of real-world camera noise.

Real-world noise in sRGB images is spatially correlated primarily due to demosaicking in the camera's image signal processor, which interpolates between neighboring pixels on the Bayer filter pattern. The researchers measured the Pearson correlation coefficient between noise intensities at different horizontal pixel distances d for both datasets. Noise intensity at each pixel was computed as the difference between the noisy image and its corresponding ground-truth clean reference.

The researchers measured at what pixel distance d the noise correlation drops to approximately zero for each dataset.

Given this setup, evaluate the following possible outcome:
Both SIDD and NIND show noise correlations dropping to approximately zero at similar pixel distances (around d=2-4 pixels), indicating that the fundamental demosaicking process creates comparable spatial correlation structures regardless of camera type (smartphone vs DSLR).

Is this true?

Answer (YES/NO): NO